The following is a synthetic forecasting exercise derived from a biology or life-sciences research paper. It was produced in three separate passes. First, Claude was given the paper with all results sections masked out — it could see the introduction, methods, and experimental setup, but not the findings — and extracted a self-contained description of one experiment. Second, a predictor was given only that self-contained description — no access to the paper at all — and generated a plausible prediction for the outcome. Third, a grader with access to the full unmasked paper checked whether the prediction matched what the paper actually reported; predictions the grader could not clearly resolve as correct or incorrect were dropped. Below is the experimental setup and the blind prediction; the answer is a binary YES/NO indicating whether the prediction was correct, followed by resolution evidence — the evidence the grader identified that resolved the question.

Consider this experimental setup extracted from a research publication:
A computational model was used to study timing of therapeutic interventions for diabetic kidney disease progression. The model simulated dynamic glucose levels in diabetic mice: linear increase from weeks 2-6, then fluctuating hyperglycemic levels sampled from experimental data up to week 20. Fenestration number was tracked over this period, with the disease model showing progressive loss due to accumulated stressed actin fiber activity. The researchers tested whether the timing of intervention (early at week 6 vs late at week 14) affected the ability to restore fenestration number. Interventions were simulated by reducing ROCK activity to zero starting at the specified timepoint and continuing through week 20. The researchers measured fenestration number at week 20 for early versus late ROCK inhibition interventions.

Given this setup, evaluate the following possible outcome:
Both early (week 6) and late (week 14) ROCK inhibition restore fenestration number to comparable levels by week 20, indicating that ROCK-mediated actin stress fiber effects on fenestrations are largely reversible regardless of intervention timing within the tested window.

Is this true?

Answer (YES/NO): YES